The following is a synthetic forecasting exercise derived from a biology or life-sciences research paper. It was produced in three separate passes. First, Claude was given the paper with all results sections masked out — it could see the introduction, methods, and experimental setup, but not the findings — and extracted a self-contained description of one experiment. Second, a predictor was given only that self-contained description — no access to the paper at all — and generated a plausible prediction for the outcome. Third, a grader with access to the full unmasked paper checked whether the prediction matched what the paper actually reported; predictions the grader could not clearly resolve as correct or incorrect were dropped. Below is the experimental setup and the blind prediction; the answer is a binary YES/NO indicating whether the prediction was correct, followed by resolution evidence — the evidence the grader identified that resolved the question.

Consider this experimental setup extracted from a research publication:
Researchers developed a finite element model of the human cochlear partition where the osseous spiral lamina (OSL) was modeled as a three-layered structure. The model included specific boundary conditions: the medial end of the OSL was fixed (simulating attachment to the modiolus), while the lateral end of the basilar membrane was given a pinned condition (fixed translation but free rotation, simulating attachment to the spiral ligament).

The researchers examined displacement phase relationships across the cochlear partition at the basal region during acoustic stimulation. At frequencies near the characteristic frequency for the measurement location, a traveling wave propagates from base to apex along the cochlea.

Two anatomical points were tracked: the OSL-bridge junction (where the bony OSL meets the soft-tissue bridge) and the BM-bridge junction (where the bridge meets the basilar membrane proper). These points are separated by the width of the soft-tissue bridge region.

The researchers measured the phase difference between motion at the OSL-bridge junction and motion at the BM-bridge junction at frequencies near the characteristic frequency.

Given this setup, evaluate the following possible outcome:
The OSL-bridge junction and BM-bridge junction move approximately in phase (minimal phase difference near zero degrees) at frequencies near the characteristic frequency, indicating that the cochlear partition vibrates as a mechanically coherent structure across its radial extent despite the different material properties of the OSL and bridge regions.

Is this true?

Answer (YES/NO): NO